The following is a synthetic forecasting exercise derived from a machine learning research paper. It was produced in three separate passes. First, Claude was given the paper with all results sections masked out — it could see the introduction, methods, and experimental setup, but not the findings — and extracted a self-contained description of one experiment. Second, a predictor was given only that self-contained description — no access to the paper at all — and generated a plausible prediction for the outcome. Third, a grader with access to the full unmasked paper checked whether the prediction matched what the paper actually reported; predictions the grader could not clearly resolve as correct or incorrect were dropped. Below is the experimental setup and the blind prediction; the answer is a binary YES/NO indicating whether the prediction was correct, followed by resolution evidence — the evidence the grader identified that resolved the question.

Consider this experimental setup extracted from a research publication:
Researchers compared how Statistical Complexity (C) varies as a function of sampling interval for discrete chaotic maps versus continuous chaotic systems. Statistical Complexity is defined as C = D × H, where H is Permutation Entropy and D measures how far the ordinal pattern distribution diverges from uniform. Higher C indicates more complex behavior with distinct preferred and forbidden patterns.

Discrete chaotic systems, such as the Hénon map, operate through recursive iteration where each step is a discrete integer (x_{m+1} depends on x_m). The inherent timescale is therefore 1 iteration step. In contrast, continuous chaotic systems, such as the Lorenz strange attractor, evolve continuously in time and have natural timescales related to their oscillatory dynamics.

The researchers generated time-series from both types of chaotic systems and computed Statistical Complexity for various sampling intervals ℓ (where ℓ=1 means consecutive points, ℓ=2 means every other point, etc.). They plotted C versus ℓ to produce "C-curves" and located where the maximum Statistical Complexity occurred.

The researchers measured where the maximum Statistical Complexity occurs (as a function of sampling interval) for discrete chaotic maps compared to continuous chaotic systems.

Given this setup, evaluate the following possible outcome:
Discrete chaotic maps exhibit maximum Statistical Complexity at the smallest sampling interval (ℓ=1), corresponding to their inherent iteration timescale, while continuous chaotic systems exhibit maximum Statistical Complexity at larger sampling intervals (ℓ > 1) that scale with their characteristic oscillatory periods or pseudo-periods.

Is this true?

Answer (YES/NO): YES